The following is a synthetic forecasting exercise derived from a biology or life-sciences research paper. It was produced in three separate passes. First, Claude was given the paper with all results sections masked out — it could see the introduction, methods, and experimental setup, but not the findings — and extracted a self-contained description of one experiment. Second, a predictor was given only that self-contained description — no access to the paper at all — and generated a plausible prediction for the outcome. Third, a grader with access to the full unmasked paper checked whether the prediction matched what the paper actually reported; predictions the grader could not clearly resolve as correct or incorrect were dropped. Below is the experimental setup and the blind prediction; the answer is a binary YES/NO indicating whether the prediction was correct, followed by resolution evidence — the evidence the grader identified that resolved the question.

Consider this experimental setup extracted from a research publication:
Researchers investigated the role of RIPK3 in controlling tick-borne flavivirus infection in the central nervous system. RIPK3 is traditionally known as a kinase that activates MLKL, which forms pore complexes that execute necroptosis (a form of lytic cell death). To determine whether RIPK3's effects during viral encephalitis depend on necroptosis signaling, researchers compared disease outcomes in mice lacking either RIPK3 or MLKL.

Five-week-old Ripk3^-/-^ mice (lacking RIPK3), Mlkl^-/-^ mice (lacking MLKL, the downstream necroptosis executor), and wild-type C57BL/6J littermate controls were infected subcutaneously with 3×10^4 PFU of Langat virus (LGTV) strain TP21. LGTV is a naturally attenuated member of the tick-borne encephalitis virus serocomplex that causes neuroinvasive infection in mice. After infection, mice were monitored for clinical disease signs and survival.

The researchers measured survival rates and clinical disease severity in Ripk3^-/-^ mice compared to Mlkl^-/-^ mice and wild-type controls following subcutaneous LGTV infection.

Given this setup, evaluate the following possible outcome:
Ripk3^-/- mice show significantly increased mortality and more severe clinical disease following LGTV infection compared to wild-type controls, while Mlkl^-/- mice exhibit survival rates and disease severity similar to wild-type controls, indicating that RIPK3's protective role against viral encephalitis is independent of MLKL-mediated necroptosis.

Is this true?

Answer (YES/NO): NO